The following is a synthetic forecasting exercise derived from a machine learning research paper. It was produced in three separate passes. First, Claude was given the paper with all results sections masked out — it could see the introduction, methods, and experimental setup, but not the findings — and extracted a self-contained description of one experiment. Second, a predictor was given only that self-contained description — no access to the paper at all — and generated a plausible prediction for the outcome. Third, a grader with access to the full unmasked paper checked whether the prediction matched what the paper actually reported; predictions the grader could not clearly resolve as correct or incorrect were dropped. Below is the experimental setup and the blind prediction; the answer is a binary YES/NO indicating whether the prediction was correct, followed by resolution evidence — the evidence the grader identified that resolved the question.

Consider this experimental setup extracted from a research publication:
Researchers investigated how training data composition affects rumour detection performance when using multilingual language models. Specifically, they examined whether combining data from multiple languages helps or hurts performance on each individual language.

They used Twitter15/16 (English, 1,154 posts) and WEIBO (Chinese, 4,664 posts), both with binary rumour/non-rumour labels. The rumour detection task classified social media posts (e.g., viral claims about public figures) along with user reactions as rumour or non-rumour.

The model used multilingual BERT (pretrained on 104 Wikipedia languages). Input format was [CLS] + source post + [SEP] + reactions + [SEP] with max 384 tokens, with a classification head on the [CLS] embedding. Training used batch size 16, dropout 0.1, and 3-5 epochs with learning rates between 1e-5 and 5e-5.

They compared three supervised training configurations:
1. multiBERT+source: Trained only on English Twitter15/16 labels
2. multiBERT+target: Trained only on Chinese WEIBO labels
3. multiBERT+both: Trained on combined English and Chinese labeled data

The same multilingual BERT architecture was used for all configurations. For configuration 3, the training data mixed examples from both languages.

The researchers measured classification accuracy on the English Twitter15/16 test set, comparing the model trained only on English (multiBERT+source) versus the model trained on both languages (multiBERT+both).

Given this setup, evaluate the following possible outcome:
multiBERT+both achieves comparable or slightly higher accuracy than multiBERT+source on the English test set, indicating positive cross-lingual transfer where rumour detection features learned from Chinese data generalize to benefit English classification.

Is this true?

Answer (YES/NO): NO